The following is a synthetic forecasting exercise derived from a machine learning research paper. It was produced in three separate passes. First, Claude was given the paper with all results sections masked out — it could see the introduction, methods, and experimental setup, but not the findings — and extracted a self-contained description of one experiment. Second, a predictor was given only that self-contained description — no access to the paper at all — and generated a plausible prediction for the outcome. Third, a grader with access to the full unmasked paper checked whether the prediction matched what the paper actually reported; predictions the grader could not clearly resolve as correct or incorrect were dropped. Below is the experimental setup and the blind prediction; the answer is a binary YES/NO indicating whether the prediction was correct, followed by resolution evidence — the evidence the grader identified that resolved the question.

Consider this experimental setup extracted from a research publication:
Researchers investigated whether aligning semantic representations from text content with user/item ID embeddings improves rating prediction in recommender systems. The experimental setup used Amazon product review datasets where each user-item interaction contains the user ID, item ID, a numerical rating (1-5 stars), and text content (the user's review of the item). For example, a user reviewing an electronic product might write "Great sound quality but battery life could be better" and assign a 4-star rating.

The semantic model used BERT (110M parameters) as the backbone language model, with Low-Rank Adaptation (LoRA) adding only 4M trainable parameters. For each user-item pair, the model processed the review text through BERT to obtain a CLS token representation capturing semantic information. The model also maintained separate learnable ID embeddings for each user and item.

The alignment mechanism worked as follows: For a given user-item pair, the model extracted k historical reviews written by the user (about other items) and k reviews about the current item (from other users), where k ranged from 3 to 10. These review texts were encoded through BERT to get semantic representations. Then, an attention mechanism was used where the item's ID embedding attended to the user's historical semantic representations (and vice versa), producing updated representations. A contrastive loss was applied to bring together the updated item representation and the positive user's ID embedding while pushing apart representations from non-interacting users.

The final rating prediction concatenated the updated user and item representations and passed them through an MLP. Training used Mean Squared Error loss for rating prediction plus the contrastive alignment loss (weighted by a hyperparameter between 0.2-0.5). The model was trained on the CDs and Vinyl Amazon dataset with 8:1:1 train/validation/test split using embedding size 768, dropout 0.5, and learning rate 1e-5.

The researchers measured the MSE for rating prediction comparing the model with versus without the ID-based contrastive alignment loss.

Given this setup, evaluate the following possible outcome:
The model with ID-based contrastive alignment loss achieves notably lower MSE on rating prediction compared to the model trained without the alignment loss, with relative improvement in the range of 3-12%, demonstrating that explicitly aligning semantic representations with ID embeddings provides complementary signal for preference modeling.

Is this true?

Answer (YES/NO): YES